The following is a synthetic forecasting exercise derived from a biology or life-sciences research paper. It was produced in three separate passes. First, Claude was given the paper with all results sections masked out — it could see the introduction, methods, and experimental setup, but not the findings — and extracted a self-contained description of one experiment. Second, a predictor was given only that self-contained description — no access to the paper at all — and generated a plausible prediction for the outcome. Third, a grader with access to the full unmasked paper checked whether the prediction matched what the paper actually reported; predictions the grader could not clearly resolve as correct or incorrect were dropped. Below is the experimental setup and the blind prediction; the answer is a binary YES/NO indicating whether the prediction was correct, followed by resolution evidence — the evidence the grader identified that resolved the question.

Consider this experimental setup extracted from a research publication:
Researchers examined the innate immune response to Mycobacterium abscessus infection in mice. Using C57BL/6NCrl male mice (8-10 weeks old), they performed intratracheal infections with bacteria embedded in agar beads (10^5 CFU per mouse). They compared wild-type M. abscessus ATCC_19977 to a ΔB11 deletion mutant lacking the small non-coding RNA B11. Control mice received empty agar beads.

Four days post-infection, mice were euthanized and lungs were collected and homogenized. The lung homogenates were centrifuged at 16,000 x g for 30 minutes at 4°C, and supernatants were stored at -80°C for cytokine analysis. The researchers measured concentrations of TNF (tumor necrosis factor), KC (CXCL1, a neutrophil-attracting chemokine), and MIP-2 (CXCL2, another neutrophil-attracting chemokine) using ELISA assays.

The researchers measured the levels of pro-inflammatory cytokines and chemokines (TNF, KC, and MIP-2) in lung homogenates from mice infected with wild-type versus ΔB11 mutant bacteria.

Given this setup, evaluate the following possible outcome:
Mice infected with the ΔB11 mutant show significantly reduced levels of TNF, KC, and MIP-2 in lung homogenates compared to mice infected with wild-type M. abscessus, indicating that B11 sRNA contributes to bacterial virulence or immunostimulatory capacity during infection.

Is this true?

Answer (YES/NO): NO